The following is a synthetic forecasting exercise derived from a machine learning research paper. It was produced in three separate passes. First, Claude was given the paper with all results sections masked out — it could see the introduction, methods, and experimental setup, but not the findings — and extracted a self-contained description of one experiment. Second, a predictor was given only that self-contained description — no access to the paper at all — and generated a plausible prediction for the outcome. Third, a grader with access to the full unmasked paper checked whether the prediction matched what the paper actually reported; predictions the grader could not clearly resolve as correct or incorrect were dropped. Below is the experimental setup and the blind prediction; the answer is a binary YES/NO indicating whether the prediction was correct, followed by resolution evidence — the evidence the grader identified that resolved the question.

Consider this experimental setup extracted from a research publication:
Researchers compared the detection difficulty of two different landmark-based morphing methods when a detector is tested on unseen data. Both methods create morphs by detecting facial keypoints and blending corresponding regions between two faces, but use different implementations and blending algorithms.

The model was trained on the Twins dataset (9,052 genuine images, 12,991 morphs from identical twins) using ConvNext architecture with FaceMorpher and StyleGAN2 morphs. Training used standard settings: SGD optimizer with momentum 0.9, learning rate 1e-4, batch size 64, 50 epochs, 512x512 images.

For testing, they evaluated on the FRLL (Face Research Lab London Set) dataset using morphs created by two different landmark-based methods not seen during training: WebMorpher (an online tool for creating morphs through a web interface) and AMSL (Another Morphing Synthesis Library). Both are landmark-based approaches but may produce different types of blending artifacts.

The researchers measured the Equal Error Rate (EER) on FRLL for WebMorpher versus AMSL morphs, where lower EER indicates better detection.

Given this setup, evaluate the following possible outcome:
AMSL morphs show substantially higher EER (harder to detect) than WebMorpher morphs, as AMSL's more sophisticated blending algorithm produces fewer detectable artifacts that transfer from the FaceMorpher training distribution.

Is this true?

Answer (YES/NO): NO